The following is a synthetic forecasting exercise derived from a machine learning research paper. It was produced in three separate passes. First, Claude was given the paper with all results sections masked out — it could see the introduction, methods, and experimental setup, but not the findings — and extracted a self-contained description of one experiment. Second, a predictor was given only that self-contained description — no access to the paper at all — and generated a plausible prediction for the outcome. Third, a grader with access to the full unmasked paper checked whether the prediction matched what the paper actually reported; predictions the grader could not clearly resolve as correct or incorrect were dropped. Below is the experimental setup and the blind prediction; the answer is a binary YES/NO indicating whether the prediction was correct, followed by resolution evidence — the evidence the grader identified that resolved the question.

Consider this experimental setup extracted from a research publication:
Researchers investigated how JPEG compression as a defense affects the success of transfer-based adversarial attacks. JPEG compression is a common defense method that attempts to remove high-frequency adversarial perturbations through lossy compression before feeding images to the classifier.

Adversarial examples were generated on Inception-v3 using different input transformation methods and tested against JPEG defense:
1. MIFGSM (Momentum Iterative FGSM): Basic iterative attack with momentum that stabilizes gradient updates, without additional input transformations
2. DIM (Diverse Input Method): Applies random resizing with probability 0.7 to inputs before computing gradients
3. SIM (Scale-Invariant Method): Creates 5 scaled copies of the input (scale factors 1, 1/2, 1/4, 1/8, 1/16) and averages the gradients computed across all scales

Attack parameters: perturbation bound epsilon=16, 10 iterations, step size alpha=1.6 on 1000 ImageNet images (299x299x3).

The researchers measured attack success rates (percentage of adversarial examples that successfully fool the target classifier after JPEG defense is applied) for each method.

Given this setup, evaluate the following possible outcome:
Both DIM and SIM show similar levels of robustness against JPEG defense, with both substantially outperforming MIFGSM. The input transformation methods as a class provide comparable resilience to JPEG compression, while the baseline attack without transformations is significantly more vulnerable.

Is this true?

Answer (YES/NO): NO